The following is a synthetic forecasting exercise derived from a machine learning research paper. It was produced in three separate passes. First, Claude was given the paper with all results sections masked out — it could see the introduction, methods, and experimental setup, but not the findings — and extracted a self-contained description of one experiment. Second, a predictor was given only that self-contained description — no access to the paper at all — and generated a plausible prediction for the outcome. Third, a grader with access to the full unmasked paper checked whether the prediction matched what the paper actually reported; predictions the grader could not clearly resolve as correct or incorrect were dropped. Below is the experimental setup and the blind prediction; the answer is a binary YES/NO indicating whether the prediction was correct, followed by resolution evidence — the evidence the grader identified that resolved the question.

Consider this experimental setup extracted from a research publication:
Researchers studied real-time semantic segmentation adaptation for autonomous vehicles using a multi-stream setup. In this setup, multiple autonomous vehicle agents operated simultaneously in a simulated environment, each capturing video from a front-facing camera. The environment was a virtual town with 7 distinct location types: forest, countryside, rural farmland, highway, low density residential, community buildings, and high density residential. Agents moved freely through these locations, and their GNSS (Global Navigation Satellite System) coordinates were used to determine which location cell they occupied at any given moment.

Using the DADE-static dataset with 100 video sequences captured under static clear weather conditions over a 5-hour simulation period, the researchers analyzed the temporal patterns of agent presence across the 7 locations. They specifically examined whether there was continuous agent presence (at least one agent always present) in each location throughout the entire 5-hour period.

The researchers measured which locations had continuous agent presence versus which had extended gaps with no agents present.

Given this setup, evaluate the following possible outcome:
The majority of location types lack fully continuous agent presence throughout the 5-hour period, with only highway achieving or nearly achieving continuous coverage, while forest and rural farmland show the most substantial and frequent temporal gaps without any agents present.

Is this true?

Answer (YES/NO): NO